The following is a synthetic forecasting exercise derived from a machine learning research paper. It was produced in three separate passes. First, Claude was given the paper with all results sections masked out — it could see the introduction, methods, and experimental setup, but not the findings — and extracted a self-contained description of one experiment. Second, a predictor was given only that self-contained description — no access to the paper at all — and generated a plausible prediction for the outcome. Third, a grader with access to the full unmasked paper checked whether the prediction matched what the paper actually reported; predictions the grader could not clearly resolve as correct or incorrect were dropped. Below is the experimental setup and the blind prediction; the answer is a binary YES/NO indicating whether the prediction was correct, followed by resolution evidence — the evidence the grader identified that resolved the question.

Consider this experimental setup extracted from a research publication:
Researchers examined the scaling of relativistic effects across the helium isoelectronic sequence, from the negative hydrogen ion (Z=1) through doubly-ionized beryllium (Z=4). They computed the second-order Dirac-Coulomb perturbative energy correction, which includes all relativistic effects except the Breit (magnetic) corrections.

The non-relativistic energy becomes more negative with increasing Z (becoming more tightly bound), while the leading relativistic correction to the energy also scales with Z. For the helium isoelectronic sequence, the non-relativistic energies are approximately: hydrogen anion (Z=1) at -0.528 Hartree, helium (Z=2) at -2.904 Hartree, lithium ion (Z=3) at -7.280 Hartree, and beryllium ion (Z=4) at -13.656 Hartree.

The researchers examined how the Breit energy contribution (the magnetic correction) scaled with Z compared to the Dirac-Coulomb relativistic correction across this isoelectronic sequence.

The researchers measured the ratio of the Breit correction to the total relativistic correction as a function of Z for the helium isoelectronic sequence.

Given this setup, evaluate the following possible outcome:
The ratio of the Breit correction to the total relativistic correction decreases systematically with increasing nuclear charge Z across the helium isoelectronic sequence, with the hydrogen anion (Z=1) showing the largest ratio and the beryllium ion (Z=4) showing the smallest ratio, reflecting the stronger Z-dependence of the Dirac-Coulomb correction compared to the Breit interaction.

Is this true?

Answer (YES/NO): NO